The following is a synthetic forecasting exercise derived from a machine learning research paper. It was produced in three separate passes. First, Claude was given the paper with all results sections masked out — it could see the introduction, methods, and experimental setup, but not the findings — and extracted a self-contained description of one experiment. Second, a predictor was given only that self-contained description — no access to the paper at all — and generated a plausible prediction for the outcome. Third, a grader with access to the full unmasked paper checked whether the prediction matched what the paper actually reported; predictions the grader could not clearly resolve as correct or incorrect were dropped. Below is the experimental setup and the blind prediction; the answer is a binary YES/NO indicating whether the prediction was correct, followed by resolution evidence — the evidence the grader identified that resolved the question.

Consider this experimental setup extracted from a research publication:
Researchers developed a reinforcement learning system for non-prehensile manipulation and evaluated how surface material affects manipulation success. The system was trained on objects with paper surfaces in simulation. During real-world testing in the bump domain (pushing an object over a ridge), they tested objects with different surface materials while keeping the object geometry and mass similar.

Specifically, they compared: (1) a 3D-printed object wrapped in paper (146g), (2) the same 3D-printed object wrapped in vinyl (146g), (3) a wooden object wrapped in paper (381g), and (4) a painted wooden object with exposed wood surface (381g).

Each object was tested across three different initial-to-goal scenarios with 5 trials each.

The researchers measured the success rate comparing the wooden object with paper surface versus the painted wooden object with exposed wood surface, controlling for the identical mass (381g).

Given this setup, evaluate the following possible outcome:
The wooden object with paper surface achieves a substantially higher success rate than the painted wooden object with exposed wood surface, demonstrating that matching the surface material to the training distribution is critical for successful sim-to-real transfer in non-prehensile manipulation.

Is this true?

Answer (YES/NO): NO